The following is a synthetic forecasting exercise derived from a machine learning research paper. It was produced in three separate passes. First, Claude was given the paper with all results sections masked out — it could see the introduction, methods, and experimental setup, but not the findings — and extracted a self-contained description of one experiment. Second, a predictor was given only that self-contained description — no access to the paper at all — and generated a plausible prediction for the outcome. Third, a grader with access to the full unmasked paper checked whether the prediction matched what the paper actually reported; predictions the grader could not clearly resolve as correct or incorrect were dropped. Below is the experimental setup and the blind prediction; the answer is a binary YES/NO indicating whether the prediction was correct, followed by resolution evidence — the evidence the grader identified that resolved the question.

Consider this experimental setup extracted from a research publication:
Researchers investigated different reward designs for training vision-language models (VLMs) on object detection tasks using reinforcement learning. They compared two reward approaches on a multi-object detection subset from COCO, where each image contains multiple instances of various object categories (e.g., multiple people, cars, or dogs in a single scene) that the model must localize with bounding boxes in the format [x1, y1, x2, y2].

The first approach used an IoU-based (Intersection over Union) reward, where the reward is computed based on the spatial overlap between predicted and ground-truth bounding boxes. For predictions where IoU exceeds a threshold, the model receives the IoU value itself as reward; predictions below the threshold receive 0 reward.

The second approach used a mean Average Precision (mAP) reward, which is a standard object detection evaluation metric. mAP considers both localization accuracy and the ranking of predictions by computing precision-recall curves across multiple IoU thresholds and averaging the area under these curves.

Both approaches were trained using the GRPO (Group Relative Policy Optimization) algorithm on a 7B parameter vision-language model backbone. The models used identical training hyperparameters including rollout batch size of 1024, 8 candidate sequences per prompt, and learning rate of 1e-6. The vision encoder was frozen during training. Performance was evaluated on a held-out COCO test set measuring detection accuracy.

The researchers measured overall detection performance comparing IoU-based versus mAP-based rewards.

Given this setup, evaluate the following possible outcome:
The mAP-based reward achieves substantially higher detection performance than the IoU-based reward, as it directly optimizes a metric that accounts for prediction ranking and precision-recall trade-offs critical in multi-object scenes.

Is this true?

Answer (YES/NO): NO